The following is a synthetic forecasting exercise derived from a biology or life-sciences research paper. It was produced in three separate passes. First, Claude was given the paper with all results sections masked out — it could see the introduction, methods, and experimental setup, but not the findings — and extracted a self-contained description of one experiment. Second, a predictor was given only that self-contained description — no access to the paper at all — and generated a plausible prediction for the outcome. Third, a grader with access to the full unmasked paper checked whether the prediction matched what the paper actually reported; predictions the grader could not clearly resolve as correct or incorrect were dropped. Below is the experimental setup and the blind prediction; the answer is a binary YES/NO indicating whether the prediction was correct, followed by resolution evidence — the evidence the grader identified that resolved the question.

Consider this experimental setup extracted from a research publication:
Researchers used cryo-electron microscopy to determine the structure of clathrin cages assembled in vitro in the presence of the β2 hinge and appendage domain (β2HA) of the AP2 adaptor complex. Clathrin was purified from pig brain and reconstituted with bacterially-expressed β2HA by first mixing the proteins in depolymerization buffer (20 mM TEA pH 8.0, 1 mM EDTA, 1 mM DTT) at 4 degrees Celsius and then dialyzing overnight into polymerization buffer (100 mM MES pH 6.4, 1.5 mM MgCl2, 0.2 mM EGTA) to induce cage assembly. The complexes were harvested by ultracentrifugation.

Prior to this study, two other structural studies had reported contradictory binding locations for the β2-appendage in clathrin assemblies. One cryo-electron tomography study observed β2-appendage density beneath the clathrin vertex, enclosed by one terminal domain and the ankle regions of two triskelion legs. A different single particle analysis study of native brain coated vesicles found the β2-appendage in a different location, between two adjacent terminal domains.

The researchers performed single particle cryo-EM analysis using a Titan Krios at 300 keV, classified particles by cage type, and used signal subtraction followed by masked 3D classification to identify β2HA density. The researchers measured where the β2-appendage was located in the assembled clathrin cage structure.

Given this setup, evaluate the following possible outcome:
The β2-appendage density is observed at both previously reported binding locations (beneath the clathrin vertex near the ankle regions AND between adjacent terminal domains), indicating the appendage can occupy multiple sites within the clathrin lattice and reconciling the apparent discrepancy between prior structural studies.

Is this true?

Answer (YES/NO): YES